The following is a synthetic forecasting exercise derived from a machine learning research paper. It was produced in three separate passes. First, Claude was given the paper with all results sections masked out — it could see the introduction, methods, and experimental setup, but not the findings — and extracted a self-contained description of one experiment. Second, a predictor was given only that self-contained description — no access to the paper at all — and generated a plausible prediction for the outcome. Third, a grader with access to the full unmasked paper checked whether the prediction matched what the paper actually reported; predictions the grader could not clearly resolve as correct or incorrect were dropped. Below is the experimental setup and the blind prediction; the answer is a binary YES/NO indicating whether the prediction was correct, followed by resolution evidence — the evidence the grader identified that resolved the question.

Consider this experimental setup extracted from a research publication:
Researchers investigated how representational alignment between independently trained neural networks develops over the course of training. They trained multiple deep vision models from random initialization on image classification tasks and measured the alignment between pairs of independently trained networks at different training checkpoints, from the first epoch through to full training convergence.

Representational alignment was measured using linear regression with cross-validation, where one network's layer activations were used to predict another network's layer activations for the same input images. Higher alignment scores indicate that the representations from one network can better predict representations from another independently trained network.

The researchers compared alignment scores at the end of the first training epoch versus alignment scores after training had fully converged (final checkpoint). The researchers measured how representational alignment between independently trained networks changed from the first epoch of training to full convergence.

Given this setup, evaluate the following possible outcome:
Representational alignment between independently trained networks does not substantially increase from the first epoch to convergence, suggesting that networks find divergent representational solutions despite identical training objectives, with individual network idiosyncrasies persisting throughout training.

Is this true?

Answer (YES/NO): NO